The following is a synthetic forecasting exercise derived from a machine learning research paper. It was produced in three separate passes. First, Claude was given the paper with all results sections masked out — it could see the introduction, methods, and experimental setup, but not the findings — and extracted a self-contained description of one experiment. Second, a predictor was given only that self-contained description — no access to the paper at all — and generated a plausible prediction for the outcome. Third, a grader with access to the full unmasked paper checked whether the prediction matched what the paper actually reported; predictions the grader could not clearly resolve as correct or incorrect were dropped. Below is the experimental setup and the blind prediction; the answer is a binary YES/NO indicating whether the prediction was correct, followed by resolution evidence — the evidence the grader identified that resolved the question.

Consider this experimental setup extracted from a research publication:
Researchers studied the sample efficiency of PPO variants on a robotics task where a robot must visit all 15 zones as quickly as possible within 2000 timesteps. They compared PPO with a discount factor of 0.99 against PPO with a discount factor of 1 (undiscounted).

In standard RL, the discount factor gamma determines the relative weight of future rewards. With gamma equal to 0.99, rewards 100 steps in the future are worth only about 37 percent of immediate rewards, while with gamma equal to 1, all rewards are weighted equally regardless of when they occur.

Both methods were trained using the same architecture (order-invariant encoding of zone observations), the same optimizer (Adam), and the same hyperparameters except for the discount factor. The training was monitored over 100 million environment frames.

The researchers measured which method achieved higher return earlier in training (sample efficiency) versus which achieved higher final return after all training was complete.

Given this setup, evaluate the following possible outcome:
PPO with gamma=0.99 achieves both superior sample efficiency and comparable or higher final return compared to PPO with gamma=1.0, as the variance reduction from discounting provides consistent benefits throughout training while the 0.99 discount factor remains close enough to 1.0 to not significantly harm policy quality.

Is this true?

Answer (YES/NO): YES